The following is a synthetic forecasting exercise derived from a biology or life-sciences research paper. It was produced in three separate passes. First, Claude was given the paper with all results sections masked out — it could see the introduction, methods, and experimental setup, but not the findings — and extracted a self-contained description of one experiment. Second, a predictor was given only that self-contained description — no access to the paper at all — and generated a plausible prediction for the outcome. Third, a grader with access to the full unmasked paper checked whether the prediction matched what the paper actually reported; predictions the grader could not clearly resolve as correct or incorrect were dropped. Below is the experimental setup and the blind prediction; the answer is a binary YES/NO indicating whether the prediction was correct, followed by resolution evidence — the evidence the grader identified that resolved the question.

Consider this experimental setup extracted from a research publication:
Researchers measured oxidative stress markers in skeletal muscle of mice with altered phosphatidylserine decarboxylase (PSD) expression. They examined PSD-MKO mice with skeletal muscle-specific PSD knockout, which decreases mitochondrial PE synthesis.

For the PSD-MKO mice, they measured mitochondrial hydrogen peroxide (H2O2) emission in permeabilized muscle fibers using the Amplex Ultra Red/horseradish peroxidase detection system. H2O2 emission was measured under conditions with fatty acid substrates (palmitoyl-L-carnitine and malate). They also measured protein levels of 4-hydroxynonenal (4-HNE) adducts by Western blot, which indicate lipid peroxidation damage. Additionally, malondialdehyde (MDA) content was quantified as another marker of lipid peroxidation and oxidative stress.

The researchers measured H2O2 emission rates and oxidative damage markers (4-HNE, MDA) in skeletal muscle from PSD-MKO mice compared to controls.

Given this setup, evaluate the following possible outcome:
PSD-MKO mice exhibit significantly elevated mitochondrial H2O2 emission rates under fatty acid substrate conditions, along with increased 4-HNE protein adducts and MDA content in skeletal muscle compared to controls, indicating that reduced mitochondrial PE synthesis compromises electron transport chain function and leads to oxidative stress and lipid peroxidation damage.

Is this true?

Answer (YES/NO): YES